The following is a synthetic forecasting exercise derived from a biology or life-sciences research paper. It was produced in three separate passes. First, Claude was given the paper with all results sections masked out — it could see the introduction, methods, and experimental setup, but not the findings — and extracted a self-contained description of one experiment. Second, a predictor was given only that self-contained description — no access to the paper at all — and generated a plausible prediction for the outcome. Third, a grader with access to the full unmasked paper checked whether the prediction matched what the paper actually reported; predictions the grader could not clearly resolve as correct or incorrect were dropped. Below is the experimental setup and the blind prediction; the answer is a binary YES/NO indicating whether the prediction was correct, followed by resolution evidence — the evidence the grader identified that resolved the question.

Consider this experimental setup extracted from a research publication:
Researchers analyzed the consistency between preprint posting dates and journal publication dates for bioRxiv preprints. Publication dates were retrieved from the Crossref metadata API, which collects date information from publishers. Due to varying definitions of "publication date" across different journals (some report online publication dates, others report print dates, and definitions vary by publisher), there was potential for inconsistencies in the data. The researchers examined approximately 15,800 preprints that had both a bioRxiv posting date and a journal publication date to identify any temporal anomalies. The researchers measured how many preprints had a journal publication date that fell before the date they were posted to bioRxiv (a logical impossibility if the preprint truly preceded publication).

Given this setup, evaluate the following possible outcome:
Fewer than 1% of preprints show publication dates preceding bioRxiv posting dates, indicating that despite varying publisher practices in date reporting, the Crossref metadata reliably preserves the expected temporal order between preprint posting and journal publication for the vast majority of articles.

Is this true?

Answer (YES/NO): YES